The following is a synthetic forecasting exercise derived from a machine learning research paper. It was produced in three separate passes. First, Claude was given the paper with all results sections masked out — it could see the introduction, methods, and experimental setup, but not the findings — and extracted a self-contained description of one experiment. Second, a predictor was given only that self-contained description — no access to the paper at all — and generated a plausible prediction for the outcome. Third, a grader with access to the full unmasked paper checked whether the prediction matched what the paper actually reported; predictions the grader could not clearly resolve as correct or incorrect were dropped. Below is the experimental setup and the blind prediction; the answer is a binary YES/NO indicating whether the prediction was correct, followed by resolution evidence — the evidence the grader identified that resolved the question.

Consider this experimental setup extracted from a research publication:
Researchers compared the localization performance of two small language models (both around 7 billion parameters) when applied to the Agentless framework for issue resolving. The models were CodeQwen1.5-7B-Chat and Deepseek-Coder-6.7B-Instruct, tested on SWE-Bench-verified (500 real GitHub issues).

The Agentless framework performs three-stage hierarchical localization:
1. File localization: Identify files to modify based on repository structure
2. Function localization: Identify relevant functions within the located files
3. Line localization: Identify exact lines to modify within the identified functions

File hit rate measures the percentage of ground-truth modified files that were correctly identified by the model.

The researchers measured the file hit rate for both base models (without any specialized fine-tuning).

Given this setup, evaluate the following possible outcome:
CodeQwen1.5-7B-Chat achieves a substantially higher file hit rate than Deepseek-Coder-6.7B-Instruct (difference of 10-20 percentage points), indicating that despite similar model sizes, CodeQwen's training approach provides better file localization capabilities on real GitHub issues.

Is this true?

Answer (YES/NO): NO